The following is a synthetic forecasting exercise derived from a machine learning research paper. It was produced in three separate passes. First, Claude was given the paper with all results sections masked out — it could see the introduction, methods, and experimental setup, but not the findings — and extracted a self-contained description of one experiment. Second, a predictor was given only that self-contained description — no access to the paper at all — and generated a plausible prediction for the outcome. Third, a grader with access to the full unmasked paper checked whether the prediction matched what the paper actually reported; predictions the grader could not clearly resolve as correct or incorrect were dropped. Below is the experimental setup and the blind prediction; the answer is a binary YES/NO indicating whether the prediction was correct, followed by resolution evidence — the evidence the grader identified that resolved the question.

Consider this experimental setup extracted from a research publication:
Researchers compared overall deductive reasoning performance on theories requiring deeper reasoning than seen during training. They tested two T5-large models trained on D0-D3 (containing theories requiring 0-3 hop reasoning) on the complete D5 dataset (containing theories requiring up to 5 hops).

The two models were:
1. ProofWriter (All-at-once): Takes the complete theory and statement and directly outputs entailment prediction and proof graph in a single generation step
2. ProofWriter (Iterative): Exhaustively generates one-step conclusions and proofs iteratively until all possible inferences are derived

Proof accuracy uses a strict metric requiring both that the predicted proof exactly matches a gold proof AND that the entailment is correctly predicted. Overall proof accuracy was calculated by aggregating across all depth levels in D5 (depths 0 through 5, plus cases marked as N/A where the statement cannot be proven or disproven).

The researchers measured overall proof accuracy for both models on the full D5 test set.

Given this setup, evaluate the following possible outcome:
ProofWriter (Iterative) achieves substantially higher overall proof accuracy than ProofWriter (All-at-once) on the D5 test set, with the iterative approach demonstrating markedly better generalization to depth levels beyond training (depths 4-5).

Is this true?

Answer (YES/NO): YES